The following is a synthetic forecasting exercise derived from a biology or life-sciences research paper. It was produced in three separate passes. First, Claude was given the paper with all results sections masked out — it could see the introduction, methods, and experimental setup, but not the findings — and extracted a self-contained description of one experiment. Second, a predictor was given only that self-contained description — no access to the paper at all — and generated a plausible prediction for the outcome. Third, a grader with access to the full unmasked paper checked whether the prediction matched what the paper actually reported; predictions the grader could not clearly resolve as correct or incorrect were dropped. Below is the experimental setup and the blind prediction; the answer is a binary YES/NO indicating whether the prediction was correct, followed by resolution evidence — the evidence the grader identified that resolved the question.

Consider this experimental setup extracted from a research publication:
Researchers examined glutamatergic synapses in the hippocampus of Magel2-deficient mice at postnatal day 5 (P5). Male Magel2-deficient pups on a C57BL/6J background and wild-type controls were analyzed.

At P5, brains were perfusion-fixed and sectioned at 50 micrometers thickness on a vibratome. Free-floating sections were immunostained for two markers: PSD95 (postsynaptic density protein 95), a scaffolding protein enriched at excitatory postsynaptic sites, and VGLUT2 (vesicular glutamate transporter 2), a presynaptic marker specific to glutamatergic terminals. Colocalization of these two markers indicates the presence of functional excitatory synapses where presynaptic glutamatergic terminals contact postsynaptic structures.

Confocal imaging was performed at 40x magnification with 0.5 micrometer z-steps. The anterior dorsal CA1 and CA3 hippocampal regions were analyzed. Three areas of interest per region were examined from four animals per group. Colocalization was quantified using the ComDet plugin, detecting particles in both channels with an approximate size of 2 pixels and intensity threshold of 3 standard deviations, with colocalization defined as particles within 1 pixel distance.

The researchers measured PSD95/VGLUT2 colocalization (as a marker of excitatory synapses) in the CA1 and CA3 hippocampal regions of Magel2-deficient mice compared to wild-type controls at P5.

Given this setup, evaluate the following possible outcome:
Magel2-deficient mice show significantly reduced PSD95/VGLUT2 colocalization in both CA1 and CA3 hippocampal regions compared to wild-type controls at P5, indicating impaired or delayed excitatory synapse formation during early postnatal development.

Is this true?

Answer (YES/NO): YES